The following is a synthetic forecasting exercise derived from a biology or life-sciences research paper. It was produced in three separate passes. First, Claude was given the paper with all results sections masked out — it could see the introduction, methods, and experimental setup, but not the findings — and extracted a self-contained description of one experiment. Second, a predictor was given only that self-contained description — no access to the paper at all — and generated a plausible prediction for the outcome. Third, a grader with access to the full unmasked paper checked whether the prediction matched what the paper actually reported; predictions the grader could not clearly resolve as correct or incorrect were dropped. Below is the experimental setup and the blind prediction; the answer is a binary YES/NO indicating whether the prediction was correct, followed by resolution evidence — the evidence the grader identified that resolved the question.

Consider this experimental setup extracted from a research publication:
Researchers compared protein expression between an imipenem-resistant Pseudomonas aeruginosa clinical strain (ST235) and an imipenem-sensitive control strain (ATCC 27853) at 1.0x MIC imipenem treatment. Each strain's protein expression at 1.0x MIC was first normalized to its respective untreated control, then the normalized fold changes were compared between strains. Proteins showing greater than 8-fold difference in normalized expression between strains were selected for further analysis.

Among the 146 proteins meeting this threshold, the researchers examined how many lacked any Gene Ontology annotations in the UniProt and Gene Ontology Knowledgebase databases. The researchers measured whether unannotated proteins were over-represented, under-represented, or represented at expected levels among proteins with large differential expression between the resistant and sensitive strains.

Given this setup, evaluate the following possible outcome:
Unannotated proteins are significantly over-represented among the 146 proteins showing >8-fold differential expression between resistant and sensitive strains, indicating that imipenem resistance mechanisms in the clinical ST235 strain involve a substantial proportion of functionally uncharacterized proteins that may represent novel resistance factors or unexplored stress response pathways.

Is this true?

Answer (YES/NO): YES